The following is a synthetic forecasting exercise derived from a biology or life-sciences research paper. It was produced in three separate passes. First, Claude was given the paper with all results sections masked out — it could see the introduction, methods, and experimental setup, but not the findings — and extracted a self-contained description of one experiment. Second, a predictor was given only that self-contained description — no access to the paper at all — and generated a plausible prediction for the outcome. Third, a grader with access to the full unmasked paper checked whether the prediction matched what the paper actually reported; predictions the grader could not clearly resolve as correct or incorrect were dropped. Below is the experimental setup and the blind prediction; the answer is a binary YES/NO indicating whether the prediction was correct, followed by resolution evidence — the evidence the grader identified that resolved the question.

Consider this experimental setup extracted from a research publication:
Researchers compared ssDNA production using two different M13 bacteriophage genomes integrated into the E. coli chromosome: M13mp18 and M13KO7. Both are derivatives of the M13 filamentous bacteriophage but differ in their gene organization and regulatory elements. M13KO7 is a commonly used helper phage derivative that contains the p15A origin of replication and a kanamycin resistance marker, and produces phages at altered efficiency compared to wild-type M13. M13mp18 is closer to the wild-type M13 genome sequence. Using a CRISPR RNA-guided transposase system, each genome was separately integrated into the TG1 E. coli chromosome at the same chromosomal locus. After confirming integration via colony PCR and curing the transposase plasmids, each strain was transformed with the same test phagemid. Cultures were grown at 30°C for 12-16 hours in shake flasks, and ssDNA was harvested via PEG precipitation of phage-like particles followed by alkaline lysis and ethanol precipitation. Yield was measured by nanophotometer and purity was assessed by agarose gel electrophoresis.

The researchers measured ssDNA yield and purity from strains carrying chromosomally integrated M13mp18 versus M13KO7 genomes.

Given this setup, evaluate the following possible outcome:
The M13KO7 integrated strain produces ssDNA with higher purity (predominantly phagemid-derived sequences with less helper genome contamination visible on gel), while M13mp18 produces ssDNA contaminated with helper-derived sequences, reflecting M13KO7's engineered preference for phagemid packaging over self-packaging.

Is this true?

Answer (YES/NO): NO